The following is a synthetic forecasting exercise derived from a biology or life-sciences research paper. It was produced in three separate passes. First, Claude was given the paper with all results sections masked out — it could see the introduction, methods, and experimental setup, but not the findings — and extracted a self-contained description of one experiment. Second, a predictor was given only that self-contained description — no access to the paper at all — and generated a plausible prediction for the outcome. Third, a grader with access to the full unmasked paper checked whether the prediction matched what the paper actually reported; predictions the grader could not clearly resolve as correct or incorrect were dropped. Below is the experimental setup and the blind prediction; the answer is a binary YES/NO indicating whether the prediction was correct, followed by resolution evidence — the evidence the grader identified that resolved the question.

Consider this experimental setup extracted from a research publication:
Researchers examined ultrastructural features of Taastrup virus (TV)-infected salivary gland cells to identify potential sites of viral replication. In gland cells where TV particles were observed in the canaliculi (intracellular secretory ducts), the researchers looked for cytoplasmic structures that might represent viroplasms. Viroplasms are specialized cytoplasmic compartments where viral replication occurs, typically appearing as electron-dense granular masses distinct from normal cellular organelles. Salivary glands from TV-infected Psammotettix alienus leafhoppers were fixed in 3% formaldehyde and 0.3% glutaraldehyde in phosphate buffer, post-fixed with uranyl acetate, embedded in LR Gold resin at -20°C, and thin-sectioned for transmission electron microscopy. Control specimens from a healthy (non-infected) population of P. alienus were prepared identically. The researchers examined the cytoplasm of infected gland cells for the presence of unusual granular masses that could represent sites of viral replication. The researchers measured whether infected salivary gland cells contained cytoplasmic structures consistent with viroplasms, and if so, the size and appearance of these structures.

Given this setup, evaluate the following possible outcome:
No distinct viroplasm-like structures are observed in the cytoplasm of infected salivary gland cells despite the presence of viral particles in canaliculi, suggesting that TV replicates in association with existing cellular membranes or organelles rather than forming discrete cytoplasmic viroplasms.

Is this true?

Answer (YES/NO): NO